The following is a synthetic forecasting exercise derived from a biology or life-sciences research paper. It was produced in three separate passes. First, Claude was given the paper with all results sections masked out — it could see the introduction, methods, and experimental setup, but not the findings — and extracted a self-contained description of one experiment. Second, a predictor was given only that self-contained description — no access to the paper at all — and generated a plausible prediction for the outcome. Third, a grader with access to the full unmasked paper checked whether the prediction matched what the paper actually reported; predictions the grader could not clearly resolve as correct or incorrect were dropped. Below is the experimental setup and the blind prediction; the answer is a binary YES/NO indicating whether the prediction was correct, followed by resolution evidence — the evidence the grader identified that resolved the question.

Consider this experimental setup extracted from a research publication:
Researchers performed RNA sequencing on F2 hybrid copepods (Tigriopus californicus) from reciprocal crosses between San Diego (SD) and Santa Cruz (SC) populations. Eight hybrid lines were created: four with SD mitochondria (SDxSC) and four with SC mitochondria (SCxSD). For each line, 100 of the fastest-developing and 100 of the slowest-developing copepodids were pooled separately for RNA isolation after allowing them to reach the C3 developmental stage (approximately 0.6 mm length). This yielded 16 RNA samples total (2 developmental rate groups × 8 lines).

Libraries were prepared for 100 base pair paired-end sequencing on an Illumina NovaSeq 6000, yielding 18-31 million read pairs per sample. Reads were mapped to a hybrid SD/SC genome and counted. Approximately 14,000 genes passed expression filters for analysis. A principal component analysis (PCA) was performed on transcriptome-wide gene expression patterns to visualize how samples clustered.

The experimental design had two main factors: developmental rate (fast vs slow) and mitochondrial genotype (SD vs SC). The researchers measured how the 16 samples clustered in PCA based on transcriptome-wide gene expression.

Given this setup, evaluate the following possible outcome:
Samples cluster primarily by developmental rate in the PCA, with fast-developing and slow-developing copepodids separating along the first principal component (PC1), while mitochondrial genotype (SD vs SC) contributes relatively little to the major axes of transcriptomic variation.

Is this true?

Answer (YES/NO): YES